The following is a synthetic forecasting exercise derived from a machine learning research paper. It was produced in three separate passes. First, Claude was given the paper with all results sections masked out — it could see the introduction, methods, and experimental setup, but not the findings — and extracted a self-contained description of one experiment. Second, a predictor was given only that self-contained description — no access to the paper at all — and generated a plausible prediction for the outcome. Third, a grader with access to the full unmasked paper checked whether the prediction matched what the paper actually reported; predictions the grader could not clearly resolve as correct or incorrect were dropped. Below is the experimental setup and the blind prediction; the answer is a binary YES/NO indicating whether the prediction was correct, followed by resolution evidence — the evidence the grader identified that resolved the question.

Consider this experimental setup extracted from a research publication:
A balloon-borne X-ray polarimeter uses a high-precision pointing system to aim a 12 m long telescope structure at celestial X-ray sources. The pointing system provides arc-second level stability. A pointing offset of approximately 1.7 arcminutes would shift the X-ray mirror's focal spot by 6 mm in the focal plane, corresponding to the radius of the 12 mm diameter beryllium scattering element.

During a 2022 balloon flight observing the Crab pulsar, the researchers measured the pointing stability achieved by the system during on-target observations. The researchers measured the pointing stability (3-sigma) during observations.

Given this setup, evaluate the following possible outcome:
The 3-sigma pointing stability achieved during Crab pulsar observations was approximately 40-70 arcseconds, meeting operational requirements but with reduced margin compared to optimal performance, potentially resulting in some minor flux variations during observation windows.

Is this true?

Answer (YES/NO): NO